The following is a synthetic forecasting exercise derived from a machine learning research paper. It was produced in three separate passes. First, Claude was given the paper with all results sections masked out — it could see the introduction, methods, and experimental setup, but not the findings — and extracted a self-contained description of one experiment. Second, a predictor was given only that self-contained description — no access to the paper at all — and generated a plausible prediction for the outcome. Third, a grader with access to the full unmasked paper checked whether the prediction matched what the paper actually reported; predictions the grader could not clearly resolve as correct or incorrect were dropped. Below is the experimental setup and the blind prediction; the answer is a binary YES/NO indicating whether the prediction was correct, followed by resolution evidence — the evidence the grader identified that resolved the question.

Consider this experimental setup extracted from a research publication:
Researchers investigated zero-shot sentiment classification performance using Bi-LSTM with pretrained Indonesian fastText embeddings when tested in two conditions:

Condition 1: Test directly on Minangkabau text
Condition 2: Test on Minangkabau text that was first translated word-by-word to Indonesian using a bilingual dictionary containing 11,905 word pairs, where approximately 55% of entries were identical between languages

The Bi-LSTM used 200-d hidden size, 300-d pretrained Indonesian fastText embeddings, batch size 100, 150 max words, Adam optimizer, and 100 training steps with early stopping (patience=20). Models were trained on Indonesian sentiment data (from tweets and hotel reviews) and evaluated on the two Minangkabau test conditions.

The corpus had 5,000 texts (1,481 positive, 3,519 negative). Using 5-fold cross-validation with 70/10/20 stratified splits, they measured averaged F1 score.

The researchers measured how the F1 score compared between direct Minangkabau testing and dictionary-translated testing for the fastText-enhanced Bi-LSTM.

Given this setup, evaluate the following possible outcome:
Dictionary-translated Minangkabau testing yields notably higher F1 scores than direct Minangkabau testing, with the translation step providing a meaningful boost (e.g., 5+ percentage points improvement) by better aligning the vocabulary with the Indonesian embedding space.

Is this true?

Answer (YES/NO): YES